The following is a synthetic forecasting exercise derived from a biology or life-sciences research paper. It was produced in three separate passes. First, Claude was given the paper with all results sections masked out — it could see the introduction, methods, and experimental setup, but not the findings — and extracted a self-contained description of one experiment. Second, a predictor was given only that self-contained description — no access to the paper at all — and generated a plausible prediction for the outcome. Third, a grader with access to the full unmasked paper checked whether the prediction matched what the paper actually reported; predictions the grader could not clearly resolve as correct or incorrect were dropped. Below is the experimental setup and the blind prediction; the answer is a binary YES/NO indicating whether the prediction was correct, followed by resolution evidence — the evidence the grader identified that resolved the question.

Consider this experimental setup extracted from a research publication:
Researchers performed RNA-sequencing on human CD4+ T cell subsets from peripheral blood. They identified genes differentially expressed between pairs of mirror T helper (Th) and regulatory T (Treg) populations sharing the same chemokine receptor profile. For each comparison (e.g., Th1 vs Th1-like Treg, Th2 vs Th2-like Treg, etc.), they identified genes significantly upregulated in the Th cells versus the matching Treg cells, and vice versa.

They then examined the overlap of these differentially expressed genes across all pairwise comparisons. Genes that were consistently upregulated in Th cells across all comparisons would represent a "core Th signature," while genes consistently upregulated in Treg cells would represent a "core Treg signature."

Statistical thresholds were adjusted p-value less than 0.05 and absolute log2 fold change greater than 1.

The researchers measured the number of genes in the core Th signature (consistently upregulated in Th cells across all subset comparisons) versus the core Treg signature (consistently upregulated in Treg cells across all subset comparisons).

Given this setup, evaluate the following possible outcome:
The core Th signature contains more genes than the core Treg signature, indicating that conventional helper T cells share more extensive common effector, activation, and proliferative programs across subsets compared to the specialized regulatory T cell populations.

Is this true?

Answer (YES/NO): YES